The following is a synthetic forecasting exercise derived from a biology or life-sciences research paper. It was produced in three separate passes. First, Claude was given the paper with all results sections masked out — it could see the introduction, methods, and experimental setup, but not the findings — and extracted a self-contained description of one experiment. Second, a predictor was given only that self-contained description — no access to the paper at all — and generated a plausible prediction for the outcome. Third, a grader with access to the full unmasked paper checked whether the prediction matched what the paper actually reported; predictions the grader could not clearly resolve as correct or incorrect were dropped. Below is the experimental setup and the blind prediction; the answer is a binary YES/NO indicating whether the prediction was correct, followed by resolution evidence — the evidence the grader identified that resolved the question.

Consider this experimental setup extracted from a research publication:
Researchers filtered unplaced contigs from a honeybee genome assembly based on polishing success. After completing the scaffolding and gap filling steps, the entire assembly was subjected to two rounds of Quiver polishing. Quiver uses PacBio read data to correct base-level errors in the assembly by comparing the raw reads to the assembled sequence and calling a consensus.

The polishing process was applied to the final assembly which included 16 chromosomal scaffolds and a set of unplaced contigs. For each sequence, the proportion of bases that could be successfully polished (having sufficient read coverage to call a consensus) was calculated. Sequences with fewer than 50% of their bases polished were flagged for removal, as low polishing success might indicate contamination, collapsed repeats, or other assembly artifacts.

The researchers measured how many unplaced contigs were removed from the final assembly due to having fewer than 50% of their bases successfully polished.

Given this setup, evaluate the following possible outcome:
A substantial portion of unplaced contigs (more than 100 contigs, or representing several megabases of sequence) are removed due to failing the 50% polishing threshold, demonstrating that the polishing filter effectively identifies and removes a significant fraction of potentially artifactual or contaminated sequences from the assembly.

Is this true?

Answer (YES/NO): NO